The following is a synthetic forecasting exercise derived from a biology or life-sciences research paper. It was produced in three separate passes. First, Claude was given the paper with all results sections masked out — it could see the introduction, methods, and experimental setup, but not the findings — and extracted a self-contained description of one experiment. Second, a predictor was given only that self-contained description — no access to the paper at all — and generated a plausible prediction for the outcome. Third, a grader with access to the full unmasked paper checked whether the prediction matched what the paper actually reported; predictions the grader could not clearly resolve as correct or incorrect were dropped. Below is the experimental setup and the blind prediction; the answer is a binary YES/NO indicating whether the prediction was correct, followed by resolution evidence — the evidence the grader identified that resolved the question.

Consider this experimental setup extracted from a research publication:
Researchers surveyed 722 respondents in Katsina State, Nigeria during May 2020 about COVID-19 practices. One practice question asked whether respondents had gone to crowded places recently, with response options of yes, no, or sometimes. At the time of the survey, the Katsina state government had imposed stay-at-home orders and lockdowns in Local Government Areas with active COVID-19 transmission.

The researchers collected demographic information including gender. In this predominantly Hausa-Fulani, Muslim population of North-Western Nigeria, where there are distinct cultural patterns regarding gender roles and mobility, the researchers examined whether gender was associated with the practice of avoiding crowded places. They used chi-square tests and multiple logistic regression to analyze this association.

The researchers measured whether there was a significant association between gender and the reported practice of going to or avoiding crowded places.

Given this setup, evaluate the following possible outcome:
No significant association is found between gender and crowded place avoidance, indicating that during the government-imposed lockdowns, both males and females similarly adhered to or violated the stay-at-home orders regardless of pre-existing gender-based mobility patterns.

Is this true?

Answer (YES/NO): NO